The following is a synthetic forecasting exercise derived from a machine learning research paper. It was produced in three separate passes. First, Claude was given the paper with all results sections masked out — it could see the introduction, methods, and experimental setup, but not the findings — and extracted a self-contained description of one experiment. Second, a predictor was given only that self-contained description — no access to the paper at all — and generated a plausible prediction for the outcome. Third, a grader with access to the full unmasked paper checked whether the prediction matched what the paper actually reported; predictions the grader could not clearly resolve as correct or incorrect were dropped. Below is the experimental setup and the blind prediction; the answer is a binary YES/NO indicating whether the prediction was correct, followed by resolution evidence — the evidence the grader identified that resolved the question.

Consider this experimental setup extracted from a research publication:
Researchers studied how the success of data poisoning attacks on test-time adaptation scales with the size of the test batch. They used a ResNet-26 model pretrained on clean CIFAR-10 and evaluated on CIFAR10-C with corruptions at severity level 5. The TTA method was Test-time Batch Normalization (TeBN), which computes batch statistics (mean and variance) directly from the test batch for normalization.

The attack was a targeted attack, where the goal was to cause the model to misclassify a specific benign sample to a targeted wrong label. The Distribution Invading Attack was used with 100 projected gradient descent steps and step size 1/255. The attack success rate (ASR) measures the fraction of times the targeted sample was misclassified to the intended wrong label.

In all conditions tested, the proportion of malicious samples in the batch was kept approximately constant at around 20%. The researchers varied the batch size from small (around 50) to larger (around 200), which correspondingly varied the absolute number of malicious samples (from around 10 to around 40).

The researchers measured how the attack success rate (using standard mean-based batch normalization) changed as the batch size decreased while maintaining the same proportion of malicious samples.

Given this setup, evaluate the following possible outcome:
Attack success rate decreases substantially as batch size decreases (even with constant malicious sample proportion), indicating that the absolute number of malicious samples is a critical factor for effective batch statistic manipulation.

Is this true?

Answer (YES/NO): YES